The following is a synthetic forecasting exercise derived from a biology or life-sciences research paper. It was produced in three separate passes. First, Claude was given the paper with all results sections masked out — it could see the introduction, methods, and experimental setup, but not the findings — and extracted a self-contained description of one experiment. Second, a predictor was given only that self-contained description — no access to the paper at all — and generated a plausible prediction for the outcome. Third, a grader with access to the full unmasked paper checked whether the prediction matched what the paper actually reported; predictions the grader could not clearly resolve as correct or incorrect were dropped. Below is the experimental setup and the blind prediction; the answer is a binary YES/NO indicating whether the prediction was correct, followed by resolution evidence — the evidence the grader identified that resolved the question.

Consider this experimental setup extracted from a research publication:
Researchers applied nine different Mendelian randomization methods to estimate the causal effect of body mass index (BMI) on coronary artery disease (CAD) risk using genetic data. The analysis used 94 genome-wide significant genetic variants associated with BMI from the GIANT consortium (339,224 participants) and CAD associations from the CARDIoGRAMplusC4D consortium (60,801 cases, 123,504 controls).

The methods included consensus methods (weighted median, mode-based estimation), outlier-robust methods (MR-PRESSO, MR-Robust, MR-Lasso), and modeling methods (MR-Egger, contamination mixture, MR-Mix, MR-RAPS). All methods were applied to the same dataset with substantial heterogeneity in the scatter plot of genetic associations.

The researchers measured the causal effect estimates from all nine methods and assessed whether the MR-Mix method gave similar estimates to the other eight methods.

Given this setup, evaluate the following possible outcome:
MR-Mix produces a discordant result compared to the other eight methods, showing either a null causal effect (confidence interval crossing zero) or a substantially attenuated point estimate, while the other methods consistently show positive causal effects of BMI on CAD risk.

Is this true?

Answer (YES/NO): YES